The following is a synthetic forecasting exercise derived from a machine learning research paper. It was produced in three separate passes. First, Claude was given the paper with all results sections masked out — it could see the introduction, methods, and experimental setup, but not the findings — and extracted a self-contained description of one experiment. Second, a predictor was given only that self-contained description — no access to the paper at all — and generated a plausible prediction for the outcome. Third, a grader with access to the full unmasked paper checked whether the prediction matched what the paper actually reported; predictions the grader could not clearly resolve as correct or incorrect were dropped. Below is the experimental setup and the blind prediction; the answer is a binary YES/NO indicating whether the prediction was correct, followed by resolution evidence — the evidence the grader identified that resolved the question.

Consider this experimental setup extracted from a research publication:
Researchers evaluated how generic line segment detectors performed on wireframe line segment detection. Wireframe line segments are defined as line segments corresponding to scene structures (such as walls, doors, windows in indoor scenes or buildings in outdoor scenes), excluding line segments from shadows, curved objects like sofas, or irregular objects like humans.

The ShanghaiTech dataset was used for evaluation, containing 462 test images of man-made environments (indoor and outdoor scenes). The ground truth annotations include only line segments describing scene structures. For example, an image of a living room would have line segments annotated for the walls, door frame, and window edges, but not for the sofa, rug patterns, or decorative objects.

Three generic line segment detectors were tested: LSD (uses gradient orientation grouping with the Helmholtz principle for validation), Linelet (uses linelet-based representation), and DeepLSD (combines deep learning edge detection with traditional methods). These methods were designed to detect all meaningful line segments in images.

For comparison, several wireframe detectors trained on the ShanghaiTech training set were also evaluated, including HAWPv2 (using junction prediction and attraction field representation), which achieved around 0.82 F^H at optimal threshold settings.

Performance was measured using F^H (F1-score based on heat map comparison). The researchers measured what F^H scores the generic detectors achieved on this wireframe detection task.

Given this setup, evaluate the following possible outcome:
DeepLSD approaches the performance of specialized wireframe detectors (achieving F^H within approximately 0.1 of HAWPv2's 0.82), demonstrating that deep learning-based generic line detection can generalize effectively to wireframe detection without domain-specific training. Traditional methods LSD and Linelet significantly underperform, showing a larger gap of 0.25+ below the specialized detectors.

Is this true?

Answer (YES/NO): NO